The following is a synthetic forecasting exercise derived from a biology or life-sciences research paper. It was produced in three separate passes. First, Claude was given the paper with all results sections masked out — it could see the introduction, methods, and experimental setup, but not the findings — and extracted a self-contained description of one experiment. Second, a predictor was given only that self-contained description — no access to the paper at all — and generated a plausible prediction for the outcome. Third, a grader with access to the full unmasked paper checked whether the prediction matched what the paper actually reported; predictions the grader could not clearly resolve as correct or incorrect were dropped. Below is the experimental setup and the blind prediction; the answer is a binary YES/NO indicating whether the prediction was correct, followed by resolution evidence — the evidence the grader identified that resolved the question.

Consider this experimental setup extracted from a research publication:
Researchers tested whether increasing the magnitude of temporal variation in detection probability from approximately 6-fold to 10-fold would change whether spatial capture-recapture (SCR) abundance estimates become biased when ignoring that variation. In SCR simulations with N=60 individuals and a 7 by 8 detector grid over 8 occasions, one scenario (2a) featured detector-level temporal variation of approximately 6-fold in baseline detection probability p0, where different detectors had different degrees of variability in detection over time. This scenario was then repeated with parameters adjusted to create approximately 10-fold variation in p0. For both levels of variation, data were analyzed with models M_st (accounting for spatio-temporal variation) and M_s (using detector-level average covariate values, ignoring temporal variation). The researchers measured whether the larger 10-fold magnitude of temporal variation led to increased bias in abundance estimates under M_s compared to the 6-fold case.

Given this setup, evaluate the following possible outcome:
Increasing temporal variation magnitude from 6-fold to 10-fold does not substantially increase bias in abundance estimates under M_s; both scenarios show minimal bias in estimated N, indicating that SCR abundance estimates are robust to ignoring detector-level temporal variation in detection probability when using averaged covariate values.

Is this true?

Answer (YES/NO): YES